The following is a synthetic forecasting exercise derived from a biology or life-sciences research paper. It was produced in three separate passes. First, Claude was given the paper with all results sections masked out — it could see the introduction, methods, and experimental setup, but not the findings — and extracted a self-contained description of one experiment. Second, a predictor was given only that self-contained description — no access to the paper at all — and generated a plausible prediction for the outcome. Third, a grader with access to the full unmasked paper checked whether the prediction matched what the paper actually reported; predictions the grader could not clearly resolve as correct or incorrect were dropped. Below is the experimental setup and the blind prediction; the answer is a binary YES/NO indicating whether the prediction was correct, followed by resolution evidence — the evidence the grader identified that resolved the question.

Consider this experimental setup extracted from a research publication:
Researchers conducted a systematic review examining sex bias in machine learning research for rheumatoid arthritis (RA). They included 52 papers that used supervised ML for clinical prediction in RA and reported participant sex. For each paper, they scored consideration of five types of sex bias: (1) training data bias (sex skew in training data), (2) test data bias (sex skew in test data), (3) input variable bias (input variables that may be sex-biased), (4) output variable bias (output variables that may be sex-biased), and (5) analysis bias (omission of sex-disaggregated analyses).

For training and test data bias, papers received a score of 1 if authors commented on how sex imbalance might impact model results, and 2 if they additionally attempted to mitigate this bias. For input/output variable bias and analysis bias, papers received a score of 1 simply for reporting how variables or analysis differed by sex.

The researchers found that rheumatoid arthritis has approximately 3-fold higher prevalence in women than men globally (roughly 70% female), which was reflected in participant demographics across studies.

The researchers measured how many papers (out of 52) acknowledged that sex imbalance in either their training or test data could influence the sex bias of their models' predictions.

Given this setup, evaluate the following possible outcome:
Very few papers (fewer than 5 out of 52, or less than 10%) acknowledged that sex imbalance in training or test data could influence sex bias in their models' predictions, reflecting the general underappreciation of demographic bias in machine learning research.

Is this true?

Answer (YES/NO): NO